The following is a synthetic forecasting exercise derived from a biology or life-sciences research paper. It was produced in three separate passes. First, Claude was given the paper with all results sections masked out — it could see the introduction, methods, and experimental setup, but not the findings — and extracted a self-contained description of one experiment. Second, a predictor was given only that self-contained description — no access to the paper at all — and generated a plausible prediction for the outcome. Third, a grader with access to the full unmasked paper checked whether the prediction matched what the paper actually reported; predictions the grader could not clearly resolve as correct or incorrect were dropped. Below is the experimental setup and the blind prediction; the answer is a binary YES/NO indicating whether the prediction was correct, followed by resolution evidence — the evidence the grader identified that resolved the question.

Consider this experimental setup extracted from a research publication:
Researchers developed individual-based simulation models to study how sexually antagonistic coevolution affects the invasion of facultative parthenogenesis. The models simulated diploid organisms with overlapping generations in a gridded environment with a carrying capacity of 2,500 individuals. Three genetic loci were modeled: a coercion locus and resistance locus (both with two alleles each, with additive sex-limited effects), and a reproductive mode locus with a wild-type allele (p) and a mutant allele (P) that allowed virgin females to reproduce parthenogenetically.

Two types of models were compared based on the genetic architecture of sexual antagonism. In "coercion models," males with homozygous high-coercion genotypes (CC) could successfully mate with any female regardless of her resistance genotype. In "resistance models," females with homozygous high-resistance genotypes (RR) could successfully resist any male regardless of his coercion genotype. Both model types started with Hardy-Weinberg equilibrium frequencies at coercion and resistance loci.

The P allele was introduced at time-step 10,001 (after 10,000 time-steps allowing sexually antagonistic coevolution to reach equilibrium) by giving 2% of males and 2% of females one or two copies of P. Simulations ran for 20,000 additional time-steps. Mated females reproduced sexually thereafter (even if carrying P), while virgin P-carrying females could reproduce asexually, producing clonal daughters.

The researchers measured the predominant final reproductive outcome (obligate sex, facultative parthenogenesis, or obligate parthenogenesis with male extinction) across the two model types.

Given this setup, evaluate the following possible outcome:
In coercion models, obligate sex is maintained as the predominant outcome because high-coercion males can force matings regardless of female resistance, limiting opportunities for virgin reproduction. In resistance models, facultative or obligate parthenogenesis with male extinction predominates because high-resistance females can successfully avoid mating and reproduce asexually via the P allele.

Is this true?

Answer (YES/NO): NO